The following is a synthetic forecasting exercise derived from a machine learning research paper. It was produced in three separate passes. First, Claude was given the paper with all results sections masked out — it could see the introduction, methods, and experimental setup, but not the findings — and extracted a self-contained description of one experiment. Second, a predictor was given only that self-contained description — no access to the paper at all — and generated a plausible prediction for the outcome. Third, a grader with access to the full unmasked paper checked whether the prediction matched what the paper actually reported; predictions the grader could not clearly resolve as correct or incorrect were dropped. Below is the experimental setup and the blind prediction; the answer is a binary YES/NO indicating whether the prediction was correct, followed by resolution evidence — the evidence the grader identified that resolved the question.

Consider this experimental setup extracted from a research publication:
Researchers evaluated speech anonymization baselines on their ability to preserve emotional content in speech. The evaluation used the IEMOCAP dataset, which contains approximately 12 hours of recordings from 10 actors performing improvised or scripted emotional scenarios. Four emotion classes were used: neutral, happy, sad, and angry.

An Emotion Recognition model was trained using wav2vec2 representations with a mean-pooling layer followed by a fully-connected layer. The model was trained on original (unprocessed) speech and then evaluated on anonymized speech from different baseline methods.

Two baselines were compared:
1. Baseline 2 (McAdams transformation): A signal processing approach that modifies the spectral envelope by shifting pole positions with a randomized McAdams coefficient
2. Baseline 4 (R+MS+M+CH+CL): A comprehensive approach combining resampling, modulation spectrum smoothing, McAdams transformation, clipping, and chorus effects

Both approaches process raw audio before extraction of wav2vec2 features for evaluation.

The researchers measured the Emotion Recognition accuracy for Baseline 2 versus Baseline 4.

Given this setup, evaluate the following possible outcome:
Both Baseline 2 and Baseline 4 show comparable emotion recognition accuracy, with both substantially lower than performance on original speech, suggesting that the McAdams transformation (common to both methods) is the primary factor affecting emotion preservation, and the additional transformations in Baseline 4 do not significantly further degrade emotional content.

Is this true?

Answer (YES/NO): NO